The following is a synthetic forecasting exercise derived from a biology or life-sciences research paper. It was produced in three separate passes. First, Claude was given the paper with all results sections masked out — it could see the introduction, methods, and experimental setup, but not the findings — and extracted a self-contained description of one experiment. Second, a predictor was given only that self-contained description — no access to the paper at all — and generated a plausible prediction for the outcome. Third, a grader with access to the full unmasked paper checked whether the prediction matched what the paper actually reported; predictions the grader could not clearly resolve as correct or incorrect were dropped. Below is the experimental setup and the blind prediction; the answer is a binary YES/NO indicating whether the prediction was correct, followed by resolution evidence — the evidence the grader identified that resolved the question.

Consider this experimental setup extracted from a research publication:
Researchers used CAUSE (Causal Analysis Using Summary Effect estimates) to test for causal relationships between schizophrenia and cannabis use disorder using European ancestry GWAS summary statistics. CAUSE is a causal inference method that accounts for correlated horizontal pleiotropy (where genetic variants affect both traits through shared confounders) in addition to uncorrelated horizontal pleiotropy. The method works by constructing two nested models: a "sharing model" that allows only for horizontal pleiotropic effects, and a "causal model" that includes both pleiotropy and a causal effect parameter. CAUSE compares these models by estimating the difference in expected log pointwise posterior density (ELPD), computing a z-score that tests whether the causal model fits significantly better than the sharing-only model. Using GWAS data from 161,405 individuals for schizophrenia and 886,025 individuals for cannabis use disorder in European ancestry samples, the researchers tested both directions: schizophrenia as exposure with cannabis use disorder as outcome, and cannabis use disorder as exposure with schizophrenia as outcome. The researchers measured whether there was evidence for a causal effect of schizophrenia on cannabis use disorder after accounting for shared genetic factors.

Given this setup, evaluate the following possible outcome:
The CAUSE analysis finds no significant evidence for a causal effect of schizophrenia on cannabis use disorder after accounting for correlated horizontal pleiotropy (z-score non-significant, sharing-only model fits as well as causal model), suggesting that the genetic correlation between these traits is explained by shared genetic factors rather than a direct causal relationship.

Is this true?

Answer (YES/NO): NO